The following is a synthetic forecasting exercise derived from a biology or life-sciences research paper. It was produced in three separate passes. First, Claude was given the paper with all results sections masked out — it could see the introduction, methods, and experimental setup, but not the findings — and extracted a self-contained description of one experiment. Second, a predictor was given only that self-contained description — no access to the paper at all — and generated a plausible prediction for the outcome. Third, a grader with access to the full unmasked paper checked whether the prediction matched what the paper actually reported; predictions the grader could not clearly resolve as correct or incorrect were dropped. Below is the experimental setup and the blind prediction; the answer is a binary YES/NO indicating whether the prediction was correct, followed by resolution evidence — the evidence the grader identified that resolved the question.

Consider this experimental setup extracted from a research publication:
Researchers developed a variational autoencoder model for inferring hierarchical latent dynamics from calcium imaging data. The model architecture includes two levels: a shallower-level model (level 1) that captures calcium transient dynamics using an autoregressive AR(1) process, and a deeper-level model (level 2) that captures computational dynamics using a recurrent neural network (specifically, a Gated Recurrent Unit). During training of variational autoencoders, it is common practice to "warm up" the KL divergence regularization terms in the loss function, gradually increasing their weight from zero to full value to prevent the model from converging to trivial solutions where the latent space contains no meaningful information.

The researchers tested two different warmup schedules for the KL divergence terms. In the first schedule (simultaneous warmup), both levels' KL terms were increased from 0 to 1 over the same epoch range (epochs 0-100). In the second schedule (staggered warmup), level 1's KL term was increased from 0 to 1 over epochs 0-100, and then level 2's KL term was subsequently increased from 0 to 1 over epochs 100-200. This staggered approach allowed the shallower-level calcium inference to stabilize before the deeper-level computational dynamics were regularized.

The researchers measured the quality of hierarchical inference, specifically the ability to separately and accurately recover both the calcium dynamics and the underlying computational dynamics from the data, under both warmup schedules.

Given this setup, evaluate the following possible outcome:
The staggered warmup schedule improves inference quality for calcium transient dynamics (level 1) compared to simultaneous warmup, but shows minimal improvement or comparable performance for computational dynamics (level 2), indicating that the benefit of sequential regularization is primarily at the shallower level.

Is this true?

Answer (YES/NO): NO